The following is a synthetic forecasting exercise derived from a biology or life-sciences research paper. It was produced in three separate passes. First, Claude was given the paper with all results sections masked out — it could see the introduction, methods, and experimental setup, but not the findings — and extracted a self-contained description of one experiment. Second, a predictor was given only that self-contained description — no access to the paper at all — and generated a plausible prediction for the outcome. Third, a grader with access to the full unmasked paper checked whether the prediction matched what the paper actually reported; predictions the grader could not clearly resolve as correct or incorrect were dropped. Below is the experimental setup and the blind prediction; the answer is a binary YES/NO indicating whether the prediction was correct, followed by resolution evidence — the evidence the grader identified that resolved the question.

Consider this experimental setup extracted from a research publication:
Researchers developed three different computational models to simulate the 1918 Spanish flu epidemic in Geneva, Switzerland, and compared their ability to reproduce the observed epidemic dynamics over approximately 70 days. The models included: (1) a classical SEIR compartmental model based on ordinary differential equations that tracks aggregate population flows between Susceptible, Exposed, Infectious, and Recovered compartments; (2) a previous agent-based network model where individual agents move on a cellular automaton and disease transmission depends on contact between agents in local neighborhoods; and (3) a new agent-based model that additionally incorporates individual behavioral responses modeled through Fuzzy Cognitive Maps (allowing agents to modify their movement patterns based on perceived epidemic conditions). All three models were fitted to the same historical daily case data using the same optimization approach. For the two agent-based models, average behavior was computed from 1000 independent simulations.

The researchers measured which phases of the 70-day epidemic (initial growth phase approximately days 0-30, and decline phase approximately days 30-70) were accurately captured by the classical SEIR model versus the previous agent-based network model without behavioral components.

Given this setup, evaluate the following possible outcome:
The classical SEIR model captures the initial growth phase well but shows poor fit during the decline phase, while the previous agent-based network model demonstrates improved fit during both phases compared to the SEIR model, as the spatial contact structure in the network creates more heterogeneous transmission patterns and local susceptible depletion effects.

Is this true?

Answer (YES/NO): NO